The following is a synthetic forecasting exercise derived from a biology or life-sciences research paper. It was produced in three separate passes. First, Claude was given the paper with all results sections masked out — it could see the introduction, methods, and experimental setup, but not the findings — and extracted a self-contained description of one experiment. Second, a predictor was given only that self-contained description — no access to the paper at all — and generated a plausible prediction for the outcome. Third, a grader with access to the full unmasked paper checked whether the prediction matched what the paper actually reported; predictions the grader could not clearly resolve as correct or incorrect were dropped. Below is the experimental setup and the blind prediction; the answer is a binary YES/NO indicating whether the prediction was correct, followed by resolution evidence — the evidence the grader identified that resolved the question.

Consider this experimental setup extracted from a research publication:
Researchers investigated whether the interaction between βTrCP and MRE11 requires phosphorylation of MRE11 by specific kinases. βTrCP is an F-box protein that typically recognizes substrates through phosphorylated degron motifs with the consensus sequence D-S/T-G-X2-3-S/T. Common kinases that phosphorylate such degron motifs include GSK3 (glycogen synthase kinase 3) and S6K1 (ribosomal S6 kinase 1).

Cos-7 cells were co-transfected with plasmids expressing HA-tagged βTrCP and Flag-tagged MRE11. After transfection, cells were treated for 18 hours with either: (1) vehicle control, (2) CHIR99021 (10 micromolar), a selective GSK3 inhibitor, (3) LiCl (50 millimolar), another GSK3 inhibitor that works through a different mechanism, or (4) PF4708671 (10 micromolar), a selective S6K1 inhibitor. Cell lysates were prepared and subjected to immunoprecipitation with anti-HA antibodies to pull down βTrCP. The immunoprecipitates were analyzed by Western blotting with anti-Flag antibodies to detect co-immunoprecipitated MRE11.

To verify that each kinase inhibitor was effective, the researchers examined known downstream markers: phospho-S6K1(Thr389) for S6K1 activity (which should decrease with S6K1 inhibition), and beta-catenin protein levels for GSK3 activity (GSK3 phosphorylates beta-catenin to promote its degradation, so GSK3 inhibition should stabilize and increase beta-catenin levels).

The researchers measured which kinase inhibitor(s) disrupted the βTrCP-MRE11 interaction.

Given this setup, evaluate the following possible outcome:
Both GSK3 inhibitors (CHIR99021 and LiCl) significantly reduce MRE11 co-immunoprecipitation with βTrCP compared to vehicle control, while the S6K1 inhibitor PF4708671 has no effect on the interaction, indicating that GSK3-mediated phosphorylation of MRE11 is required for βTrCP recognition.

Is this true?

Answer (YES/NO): YES